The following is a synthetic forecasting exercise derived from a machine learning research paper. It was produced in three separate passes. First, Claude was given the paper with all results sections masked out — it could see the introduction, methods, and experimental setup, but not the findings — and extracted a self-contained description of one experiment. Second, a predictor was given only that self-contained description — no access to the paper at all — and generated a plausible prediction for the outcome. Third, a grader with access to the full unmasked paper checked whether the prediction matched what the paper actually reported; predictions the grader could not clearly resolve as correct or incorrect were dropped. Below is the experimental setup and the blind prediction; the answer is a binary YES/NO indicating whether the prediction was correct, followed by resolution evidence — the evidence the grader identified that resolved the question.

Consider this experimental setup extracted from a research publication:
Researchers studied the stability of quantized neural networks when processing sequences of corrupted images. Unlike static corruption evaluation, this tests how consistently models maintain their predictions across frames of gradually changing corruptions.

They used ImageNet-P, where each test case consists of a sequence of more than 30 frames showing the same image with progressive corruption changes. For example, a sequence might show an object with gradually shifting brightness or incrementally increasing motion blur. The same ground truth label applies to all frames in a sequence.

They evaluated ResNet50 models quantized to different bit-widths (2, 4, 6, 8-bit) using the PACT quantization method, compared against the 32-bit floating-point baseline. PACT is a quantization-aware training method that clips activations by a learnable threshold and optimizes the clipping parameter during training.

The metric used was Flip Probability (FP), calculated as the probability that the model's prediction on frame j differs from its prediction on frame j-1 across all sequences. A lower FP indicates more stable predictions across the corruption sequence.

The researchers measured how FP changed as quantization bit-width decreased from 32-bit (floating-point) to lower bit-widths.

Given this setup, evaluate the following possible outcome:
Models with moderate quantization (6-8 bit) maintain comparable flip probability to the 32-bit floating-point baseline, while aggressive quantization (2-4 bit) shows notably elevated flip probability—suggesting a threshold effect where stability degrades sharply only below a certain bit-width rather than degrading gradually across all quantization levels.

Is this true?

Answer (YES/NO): NO